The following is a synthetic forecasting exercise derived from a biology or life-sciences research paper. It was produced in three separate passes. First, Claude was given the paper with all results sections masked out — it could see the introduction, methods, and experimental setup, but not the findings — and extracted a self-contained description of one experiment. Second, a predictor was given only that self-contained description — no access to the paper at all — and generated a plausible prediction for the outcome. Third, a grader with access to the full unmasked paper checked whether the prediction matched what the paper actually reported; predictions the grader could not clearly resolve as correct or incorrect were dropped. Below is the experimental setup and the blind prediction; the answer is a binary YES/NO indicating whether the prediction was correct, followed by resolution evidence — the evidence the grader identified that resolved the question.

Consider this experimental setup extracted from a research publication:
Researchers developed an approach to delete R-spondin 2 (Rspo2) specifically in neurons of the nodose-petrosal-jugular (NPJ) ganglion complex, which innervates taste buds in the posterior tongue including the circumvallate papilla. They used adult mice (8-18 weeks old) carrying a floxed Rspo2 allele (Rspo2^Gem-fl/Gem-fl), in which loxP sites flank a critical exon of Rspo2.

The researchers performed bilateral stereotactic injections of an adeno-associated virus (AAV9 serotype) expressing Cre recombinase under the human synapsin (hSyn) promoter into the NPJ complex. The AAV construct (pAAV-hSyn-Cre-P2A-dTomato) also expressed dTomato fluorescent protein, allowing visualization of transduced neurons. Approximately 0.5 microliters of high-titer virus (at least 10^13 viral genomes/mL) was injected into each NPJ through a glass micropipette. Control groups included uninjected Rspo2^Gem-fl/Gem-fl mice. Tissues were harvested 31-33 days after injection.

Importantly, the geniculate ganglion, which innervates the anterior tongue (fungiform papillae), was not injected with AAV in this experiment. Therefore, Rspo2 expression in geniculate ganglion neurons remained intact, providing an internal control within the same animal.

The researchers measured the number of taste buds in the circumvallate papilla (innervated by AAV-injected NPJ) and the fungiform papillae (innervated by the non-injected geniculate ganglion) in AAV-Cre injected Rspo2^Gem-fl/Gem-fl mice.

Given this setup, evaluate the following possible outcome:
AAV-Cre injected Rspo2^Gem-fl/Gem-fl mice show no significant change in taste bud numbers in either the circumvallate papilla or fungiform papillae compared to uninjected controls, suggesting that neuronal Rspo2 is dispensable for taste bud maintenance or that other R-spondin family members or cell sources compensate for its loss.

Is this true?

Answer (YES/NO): NO